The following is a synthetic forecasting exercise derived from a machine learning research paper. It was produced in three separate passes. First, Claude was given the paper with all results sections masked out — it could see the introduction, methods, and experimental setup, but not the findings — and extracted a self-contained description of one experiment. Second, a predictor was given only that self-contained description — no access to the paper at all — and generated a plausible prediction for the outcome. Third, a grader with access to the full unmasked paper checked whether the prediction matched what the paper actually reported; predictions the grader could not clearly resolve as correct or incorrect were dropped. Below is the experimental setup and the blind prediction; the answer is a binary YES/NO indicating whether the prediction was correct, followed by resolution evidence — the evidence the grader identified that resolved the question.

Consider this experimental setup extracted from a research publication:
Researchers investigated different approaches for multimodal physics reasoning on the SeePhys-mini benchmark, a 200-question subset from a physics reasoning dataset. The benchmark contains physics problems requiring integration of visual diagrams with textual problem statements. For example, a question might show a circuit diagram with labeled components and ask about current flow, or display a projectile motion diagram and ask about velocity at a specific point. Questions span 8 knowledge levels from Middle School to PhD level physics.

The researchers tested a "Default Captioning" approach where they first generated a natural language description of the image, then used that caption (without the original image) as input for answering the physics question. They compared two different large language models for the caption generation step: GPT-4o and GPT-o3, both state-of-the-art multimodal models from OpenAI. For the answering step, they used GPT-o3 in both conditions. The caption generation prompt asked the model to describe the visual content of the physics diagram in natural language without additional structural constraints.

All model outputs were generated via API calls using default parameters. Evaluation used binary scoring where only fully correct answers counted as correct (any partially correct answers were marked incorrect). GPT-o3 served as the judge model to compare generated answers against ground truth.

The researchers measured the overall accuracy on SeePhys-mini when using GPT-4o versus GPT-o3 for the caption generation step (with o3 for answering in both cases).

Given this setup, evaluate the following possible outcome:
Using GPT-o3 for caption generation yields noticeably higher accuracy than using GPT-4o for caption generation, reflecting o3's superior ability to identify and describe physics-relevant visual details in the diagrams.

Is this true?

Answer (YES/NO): YES